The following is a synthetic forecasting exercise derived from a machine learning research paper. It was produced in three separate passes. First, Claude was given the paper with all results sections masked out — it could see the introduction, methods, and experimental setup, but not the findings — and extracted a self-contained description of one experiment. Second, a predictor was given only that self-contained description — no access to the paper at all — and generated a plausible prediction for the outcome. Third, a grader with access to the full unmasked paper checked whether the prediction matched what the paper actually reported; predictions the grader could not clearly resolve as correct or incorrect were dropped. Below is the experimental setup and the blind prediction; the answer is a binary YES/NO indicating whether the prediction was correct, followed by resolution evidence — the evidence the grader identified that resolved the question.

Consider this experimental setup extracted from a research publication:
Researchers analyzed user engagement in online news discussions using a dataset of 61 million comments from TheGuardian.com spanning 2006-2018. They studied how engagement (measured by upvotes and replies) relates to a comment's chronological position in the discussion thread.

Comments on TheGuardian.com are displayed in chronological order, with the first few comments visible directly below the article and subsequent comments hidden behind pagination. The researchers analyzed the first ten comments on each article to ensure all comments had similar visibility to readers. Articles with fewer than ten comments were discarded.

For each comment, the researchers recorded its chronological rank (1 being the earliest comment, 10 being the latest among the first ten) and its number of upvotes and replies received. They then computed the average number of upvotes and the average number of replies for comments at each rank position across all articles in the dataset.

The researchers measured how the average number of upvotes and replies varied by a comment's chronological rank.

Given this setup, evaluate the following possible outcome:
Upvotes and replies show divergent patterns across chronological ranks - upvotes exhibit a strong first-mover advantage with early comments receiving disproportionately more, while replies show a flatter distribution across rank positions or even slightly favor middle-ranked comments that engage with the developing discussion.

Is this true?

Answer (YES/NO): NO